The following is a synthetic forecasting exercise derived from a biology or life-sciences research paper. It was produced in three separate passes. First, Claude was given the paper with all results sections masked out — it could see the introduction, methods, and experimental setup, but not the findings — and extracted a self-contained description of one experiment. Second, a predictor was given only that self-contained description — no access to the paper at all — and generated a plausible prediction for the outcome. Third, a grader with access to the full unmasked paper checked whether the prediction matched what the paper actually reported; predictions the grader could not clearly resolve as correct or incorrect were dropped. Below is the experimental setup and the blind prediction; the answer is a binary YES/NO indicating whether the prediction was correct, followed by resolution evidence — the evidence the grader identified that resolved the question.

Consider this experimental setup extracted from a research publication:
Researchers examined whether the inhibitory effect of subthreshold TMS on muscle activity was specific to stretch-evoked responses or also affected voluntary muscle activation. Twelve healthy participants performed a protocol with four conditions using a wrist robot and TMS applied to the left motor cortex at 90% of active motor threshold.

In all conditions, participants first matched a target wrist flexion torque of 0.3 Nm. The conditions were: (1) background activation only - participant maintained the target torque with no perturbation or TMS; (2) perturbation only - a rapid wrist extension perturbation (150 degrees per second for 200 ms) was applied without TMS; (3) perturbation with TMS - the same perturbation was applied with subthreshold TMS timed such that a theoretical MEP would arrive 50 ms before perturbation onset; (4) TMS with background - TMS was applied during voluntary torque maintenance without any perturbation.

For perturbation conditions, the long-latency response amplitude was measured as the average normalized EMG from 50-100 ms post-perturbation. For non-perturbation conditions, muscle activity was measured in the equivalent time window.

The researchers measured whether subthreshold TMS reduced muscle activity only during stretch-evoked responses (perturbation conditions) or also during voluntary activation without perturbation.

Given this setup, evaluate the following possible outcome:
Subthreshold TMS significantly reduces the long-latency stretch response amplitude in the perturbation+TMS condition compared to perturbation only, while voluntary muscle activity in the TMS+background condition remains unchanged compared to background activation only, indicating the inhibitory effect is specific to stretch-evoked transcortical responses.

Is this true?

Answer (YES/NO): NO